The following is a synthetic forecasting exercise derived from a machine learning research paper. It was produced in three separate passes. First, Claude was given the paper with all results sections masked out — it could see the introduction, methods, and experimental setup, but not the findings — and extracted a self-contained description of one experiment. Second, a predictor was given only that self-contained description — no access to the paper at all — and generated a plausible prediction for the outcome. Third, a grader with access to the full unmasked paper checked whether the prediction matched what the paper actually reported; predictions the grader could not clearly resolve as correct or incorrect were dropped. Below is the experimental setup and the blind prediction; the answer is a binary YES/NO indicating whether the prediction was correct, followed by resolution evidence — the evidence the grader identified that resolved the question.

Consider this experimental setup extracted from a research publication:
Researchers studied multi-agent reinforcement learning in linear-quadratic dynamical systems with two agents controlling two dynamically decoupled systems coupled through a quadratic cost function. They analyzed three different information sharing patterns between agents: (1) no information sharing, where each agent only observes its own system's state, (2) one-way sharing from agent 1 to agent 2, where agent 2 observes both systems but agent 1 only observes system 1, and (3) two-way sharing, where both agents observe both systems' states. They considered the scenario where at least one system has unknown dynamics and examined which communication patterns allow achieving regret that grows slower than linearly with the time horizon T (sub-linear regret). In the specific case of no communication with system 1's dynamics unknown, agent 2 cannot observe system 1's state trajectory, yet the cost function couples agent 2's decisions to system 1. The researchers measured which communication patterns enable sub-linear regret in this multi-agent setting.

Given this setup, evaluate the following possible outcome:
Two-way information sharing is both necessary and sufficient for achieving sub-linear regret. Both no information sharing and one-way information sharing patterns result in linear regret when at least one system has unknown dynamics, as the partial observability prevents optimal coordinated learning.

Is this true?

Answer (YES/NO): NO